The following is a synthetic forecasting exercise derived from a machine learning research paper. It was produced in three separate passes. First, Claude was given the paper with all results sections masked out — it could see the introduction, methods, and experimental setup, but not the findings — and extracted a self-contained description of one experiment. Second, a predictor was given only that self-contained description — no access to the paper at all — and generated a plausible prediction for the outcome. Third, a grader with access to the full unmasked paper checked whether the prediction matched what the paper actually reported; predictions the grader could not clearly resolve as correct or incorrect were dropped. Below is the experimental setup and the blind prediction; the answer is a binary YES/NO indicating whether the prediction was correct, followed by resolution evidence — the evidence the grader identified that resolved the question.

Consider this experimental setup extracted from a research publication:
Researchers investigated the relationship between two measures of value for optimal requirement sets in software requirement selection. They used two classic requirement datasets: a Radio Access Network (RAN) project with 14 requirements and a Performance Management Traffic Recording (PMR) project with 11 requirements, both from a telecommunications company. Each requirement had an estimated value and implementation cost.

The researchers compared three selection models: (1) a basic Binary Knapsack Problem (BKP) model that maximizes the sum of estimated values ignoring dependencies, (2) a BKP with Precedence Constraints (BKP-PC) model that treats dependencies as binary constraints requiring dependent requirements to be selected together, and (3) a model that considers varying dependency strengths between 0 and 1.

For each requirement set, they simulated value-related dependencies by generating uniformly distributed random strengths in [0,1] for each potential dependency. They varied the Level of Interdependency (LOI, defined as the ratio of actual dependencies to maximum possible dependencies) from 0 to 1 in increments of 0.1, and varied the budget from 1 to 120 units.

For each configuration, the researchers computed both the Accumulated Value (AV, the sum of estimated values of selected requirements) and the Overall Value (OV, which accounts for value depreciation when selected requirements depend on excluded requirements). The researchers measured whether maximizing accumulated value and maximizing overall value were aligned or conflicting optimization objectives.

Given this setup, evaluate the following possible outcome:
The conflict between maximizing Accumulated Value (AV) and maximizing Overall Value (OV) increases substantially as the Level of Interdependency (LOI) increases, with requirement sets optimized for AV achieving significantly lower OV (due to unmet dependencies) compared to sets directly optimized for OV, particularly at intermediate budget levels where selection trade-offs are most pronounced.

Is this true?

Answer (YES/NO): YES